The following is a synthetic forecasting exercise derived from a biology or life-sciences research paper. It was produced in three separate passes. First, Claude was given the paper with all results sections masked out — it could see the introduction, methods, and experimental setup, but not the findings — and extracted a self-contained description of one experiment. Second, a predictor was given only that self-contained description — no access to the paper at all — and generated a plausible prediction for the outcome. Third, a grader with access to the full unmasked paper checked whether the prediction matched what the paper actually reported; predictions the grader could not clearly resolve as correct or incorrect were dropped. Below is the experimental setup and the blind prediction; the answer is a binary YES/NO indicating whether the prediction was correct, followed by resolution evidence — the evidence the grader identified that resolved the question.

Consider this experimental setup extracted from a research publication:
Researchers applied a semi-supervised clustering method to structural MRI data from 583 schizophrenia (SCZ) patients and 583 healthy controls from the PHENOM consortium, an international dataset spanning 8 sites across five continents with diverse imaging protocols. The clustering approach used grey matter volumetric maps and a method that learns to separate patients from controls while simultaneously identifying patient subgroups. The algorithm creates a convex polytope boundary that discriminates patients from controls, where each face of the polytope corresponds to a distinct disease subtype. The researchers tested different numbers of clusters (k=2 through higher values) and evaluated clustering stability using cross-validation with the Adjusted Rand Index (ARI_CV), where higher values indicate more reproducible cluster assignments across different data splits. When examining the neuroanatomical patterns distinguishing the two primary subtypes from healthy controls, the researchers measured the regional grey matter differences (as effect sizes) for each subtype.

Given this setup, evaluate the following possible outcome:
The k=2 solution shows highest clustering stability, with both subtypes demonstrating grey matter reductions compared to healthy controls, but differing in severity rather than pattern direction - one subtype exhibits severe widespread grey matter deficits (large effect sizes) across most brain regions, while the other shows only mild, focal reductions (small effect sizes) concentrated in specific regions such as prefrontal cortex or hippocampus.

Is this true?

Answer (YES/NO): NO